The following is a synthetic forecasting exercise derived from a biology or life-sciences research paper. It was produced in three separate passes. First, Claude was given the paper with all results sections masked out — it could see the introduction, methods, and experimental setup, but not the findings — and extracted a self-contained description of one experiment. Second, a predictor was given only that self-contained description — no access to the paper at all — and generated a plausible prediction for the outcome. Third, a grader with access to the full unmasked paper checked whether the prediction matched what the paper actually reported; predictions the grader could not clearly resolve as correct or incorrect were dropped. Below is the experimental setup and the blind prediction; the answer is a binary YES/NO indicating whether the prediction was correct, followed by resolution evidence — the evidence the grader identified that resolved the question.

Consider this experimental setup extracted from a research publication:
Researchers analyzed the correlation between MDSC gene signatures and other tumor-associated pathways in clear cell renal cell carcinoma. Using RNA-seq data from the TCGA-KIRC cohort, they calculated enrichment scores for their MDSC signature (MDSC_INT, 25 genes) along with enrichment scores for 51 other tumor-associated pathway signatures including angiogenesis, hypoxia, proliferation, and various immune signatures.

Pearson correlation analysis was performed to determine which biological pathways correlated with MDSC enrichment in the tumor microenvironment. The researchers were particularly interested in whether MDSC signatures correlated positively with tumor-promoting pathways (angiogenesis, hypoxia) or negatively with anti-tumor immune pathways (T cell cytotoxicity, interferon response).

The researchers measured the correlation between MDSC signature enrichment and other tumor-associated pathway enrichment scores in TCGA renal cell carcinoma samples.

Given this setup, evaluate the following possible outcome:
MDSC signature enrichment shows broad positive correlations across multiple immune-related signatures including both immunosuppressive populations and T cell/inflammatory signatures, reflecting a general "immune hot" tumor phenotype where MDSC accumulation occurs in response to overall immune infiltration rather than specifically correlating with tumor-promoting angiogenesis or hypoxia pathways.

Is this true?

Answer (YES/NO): NO